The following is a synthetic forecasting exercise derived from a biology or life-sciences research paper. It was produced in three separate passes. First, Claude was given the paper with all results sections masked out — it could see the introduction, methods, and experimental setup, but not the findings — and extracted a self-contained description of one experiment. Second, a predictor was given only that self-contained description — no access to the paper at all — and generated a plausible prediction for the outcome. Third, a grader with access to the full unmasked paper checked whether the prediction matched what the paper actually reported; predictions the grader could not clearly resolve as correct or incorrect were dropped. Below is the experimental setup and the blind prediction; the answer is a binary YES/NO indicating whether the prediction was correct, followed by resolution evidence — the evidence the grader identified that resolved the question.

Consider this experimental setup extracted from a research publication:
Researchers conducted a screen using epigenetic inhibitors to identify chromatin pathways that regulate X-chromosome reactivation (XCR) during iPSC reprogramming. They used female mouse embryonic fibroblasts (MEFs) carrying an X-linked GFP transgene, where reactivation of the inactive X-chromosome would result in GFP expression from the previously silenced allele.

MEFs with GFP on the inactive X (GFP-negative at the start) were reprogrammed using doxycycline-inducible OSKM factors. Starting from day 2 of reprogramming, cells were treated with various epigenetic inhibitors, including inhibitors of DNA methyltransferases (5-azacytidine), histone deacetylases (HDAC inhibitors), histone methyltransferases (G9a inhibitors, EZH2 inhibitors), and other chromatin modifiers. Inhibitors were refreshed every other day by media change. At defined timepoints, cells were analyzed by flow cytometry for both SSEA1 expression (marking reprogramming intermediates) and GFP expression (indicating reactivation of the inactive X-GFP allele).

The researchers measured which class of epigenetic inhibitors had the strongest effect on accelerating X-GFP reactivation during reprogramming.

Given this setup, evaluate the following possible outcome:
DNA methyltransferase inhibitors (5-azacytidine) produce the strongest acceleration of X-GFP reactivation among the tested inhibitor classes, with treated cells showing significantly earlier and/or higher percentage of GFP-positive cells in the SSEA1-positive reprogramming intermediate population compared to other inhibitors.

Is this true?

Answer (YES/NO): NO